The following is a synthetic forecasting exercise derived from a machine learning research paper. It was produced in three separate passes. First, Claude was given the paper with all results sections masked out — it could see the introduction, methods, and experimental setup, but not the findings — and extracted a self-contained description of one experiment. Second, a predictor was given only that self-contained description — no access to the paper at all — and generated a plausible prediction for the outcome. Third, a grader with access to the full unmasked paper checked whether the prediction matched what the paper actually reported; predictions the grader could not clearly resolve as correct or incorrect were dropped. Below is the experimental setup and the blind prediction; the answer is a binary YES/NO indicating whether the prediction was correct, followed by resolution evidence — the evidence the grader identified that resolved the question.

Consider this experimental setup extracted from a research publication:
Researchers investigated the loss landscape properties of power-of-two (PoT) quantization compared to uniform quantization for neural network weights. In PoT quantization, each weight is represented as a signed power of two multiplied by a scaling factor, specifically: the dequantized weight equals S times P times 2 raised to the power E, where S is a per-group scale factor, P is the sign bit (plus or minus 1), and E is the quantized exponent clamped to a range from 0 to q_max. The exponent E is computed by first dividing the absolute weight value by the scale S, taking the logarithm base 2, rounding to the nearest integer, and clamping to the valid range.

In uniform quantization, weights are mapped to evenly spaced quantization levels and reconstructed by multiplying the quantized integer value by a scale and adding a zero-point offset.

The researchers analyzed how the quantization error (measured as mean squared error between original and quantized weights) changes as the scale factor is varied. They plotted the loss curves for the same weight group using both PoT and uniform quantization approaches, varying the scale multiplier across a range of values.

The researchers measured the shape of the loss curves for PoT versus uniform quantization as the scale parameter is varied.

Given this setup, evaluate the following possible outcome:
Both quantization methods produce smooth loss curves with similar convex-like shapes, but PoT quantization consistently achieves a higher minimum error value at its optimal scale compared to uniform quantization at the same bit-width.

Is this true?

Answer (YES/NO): NO